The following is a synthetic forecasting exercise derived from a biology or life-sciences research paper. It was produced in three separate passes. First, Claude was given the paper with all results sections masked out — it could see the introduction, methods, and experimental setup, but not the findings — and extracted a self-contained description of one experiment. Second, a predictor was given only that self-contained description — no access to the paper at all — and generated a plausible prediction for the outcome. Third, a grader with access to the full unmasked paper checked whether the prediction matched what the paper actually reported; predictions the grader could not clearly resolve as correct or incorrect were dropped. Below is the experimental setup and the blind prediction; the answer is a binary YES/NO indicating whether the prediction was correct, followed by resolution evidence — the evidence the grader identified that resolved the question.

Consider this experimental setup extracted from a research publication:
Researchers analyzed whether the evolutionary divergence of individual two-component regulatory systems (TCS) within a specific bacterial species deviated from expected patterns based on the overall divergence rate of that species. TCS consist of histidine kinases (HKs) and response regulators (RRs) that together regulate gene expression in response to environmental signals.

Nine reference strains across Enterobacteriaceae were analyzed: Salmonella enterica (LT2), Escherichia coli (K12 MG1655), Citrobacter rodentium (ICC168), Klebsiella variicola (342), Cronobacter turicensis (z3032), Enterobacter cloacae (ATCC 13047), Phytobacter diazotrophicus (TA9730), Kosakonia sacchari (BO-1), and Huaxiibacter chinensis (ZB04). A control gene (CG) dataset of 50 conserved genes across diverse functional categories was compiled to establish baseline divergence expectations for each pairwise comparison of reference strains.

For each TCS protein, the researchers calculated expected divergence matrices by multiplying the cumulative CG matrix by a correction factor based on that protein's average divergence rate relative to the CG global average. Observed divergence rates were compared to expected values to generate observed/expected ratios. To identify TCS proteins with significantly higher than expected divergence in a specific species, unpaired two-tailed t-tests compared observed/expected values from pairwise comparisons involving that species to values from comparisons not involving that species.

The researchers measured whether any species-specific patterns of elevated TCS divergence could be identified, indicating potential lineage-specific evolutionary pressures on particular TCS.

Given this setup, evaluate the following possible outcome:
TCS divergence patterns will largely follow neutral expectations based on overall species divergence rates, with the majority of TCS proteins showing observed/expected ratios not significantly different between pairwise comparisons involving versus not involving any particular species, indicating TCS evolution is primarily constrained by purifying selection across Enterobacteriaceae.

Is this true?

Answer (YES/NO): YES